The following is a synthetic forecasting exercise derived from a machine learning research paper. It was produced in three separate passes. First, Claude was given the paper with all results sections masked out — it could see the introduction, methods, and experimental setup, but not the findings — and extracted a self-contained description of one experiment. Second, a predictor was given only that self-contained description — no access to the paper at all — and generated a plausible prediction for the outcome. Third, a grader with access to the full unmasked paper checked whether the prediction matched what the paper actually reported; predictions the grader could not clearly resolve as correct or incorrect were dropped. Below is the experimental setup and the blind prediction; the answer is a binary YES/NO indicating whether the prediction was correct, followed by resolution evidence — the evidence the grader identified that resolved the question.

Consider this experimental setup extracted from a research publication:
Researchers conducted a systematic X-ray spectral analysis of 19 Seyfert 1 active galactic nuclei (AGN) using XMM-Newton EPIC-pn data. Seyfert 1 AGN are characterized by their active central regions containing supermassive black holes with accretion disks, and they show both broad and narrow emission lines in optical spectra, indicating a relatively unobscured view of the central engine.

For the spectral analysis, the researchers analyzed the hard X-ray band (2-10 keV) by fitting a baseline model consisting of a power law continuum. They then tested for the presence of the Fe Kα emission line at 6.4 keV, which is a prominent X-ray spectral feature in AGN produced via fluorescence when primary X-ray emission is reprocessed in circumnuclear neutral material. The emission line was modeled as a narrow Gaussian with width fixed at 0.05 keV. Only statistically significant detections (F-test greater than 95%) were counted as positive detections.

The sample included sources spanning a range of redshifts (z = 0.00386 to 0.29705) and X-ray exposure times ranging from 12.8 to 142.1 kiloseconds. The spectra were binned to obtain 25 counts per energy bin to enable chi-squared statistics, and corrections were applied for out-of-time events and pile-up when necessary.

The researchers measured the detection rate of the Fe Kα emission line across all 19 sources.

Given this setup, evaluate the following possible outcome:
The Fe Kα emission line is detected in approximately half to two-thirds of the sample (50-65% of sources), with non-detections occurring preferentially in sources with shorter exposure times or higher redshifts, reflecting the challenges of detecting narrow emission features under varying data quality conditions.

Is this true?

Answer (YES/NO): NO